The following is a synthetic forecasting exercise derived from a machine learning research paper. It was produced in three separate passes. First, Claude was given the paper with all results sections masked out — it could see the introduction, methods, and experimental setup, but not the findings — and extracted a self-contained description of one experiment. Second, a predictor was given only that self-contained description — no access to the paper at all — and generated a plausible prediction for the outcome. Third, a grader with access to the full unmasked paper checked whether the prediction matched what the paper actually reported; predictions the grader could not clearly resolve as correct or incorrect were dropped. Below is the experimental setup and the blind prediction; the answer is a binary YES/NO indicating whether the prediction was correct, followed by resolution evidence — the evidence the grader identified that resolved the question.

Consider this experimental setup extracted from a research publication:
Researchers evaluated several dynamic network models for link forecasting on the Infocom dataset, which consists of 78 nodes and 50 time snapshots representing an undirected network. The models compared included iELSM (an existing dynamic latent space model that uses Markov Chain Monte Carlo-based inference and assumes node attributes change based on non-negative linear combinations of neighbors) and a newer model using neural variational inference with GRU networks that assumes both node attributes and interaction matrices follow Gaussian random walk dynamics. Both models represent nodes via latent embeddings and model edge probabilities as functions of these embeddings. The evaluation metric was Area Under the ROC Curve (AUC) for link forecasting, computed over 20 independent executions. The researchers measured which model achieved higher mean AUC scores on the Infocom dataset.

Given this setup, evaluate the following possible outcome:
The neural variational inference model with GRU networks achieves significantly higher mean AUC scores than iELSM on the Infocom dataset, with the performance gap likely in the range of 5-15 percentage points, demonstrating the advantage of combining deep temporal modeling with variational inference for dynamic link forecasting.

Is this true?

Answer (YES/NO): NO